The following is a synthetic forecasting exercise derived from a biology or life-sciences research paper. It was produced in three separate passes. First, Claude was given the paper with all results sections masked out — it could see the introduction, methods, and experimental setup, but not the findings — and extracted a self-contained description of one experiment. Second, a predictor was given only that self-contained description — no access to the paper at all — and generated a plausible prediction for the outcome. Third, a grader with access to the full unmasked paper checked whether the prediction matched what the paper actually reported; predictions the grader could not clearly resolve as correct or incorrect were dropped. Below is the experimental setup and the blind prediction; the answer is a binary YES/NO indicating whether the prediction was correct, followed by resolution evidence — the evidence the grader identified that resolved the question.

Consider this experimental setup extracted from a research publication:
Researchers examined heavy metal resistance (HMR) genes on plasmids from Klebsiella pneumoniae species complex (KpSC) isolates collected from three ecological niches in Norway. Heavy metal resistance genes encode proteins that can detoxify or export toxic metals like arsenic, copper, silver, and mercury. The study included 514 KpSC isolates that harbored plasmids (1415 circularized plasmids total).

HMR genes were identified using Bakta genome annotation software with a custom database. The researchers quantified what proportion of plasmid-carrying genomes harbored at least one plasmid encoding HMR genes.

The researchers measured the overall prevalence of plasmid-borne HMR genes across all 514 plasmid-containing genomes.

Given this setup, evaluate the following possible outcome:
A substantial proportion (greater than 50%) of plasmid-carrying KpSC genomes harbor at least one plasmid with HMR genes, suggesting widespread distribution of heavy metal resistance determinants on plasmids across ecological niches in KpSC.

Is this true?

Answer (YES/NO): YES